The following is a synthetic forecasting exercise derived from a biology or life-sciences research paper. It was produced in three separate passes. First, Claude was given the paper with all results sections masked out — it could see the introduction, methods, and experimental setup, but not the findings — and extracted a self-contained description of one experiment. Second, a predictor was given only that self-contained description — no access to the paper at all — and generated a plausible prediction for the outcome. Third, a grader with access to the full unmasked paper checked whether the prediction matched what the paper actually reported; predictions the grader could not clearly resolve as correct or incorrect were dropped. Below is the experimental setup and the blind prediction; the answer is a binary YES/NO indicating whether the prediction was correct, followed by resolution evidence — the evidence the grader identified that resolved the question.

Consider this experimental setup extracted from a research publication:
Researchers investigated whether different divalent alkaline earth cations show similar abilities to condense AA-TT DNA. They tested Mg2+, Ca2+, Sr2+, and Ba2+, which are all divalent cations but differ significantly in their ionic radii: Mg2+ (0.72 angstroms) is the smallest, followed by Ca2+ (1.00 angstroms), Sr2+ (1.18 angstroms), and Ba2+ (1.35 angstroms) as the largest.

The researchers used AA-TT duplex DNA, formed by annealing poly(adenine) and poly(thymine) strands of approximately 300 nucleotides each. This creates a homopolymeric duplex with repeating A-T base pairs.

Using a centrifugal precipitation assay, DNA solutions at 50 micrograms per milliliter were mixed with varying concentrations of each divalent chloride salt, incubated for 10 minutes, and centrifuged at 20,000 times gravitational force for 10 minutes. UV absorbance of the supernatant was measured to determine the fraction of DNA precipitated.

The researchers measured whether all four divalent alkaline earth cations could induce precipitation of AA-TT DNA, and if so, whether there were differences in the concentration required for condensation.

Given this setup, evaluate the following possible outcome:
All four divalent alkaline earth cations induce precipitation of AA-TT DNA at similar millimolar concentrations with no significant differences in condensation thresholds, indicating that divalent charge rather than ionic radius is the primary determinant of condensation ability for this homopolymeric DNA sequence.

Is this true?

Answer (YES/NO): YES